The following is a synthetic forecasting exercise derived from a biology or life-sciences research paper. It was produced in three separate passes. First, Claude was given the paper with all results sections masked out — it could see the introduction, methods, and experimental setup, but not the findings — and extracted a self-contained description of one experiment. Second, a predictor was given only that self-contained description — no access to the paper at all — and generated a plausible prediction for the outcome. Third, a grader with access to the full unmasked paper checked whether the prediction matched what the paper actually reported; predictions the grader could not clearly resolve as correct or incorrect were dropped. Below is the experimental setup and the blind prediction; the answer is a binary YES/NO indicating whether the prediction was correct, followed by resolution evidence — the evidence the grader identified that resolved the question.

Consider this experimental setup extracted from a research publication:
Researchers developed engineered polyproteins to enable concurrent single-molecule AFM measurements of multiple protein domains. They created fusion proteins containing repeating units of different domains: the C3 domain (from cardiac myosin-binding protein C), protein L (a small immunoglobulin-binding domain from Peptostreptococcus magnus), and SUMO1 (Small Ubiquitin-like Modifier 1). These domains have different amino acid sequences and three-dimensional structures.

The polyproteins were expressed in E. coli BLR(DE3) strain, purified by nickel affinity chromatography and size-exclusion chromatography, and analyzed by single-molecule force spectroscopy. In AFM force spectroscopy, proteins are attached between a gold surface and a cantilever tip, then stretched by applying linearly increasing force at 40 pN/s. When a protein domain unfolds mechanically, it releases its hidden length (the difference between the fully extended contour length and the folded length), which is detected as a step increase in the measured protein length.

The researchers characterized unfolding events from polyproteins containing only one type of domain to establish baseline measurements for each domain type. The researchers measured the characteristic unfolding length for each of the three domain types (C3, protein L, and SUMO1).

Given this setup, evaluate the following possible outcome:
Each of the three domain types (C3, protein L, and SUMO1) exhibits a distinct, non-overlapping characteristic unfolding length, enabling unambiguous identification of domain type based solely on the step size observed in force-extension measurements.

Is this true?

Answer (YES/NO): YES